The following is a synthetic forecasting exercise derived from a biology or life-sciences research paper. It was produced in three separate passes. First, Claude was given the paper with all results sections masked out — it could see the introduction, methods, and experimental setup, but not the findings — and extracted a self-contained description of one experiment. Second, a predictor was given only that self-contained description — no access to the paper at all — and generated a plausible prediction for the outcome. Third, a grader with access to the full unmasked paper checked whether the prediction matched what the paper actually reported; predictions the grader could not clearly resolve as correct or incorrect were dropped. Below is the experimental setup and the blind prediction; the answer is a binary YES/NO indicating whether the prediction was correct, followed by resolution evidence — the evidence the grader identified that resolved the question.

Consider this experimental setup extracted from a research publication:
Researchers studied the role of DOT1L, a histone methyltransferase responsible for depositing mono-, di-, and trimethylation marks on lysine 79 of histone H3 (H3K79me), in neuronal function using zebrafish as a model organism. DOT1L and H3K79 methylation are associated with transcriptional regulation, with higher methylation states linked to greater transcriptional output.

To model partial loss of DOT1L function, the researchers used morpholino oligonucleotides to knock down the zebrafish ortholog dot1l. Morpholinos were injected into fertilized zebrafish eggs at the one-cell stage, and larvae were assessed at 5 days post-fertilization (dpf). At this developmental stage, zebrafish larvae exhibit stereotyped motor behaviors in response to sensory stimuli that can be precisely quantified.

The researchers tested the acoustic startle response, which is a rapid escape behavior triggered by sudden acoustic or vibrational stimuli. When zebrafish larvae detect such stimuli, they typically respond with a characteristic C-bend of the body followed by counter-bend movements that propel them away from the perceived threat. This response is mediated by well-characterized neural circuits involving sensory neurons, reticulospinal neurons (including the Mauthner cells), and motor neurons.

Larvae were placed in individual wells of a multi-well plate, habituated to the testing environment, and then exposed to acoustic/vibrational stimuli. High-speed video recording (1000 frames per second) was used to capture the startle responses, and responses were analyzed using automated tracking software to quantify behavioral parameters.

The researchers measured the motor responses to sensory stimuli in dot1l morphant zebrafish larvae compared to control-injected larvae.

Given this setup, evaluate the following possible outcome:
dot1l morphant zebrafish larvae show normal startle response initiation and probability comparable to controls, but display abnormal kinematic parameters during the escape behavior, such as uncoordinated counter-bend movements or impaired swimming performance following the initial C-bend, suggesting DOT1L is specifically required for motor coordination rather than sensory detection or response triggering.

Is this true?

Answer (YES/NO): NO